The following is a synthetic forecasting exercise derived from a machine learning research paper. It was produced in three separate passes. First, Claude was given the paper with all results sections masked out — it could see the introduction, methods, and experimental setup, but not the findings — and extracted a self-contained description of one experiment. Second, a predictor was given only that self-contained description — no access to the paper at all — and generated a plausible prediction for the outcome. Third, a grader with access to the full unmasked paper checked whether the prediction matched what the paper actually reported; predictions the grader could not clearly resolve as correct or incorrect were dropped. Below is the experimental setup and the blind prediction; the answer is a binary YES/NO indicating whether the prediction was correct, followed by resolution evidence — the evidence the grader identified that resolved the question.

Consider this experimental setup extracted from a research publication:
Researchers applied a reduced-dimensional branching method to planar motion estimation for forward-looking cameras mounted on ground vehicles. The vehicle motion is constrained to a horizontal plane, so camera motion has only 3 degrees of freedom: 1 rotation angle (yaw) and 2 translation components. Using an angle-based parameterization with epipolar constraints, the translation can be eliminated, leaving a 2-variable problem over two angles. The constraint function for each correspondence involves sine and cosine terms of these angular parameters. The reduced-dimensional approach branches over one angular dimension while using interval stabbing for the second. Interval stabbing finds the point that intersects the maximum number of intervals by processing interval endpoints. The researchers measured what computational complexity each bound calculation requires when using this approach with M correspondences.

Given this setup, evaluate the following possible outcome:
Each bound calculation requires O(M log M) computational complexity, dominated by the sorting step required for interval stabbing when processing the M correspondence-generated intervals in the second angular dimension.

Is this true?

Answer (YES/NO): YES